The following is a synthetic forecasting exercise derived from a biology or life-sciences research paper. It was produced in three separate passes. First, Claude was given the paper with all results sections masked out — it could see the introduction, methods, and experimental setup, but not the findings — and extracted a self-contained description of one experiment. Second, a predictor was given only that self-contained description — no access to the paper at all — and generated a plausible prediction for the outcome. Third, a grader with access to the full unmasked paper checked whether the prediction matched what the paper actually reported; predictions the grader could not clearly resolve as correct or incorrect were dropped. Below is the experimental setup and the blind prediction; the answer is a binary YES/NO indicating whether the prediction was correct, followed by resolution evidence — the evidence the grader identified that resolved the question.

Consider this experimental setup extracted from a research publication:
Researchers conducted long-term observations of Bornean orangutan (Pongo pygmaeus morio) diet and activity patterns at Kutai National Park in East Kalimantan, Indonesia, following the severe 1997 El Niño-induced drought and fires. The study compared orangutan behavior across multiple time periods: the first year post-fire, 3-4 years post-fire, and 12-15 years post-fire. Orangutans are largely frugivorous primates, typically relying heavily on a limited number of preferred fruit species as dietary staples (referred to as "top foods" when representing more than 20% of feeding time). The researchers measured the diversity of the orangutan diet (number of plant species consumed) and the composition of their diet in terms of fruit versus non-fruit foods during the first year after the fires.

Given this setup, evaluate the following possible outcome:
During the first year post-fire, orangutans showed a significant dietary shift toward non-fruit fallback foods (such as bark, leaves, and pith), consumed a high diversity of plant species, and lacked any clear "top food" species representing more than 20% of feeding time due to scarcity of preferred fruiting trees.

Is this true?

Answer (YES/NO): NO